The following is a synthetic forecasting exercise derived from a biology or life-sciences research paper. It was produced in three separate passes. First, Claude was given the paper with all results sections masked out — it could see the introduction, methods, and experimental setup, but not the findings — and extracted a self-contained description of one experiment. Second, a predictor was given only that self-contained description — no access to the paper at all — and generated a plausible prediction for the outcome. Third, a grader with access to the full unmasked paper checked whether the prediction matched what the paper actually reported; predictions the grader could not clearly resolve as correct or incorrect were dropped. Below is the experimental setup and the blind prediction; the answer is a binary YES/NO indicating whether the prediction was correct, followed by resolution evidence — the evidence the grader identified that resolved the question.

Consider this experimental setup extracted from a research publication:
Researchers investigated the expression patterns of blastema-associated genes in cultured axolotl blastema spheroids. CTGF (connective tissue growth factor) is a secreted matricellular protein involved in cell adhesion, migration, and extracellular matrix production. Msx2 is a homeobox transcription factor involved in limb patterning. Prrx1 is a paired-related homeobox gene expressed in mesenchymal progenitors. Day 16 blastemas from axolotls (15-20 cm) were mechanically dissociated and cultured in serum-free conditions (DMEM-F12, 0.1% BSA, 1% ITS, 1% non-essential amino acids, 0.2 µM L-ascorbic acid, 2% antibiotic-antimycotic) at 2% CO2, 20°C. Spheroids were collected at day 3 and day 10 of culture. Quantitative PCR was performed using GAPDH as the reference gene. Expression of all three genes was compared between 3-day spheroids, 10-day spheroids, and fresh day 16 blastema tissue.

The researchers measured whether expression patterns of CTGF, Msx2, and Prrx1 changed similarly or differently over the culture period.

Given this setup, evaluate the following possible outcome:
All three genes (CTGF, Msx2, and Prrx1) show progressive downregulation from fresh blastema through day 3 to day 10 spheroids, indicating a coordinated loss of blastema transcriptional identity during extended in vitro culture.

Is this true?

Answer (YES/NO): NO